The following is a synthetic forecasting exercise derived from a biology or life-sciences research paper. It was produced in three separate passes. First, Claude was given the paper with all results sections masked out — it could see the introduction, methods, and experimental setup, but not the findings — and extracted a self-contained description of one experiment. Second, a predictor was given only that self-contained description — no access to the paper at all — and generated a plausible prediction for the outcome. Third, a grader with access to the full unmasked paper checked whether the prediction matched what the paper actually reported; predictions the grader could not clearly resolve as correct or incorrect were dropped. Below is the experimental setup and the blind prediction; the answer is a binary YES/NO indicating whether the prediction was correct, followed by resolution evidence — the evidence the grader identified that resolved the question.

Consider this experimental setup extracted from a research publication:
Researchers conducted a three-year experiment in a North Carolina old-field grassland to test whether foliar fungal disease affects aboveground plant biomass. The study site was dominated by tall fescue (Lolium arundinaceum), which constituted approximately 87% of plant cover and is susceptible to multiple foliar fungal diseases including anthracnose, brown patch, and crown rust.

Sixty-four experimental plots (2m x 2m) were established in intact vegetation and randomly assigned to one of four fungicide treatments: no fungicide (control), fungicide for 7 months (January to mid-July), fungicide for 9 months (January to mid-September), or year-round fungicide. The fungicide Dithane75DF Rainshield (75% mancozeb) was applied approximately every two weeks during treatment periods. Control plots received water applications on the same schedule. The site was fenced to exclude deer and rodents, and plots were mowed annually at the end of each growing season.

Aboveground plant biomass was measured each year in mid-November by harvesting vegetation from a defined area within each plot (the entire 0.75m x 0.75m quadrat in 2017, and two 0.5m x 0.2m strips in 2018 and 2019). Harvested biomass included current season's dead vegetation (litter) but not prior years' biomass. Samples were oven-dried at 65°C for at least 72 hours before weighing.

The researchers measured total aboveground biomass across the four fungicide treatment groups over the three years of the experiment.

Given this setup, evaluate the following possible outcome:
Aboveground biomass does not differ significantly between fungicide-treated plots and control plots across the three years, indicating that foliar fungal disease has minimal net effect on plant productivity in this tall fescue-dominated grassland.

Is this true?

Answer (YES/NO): NO